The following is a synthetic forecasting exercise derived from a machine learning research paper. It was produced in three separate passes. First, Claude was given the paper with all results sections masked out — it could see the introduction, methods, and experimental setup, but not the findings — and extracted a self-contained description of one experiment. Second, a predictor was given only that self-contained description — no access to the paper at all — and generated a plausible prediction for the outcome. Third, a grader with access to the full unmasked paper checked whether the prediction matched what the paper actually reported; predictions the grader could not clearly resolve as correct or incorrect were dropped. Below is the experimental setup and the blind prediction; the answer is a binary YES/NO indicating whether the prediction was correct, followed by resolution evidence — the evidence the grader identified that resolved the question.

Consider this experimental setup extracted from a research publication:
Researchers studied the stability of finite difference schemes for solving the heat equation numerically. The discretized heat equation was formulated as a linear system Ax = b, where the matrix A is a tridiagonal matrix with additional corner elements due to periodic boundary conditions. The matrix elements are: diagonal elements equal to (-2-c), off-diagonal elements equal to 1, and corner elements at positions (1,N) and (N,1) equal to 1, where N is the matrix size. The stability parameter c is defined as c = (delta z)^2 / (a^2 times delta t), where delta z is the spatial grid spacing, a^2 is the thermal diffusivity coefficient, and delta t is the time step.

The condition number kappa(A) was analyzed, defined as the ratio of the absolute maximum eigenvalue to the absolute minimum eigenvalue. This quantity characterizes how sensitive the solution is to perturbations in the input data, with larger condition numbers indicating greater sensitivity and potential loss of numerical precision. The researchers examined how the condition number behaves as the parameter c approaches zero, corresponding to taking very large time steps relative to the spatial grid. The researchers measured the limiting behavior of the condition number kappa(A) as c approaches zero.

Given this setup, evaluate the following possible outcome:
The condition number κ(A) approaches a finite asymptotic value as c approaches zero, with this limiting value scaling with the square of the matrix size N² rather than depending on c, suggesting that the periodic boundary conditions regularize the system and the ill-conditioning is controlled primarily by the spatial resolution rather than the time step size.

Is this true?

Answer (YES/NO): NO